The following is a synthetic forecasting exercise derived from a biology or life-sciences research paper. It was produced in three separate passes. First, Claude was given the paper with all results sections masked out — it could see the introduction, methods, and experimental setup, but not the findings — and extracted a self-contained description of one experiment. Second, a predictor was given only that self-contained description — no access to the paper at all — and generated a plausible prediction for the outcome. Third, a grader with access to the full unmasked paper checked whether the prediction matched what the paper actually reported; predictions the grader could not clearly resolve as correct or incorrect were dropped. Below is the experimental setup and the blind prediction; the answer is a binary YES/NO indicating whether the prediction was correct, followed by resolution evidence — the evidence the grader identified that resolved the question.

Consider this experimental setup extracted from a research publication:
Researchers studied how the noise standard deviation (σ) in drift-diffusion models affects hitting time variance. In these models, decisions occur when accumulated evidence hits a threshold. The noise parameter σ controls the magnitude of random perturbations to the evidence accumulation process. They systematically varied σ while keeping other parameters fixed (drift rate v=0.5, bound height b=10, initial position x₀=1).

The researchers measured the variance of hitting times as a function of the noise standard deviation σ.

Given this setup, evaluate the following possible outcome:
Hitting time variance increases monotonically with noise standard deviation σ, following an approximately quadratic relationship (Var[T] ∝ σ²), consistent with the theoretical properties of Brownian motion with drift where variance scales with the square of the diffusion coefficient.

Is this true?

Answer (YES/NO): NO